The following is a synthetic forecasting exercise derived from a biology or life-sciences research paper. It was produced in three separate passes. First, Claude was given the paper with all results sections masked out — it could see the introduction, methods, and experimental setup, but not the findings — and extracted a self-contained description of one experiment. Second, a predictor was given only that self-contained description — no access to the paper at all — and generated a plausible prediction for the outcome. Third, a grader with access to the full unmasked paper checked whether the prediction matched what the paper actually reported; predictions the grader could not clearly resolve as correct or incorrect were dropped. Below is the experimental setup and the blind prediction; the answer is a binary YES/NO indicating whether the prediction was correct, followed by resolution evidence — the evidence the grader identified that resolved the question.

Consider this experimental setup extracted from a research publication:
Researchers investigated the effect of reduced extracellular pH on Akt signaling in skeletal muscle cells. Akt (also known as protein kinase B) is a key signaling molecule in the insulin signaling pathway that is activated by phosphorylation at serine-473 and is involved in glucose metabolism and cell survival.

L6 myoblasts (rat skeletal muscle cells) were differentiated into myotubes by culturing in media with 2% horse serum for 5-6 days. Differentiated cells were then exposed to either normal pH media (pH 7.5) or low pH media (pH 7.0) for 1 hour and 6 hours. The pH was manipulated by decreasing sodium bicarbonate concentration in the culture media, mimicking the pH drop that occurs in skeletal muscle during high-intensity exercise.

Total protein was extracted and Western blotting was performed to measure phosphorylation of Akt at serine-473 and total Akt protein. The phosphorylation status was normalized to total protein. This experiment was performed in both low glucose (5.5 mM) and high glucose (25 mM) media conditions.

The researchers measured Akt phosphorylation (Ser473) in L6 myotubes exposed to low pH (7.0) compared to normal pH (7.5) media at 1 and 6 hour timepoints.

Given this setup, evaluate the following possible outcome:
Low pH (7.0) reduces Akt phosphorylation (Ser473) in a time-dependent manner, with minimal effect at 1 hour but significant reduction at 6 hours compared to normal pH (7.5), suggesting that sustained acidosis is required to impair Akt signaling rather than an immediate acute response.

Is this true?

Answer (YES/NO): NO